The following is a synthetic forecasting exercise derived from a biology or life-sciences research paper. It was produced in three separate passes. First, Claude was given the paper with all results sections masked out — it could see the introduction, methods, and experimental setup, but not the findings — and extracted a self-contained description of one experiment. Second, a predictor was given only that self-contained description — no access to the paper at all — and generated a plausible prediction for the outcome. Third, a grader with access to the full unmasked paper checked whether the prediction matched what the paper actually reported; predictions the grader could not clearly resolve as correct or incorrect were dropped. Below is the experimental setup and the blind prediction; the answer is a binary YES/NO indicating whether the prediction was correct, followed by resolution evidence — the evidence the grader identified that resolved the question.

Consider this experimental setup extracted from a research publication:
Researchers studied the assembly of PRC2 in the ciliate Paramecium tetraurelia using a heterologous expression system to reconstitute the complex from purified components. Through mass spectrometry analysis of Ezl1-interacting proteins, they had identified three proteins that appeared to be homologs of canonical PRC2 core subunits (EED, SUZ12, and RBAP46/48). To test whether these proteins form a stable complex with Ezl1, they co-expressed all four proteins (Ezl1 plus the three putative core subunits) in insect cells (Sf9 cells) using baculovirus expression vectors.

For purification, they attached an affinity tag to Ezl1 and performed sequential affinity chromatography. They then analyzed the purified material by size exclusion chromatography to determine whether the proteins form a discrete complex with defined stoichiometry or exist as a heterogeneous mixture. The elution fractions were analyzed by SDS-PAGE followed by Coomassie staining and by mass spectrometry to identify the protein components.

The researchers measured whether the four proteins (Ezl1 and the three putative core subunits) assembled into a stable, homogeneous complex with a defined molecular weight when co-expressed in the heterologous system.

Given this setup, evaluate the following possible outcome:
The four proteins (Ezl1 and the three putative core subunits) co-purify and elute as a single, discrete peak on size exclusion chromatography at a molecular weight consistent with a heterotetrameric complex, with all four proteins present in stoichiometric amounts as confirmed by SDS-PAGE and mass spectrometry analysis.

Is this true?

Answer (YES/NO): NO